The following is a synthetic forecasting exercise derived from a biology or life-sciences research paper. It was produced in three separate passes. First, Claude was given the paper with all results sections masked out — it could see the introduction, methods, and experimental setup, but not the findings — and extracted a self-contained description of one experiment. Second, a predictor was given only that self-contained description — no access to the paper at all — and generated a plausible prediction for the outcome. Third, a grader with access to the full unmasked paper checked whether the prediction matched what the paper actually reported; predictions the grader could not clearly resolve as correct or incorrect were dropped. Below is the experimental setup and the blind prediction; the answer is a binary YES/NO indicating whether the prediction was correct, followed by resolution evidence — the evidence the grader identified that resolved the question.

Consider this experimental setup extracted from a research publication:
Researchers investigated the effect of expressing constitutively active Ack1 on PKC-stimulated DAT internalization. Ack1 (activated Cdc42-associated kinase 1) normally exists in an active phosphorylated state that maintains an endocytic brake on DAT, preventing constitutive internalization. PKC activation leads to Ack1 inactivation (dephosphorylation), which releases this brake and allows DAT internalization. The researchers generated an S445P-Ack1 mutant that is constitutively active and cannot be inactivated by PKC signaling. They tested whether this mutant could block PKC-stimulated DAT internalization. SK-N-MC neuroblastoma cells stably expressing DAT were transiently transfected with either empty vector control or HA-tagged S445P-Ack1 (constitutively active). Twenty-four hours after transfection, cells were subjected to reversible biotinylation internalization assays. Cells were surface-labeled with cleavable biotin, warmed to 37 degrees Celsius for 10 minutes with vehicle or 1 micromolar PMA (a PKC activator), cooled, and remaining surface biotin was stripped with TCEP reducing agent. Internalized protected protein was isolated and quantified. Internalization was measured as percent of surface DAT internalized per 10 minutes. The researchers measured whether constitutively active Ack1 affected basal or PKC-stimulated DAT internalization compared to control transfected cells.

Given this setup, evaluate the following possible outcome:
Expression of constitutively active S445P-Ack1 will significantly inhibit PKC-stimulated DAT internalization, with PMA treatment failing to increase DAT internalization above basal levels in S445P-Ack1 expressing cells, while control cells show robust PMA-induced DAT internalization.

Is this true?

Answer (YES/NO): YES